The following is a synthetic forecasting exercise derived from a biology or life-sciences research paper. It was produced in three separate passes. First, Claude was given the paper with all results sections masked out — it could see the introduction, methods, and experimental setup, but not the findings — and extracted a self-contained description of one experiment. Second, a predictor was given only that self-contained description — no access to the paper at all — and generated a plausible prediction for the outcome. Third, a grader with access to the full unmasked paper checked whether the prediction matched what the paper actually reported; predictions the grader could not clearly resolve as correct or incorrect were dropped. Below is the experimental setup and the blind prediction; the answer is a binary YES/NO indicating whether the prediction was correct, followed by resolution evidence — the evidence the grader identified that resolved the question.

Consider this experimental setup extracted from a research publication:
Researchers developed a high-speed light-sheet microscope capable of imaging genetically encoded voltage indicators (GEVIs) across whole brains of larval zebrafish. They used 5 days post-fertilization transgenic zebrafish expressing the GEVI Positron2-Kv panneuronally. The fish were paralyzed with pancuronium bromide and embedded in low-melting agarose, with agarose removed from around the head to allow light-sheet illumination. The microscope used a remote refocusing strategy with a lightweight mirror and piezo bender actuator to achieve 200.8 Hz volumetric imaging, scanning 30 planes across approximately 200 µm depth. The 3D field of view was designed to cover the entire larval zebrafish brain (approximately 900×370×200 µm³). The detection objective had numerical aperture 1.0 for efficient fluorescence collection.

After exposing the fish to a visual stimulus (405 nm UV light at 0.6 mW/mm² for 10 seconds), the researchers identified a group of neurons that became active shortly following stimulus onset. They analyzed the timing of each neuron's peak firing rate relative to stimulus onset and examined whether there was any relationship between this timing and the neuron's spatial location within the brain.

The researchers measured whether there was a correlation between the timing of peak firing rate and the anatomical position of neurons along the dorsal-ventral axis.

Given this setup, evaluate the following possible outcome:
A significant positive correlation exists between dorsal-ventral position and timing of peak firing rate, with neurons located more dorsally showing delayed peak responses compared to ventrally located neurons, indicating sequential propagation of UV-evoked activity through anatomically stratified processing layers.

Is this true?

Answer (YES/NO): YES